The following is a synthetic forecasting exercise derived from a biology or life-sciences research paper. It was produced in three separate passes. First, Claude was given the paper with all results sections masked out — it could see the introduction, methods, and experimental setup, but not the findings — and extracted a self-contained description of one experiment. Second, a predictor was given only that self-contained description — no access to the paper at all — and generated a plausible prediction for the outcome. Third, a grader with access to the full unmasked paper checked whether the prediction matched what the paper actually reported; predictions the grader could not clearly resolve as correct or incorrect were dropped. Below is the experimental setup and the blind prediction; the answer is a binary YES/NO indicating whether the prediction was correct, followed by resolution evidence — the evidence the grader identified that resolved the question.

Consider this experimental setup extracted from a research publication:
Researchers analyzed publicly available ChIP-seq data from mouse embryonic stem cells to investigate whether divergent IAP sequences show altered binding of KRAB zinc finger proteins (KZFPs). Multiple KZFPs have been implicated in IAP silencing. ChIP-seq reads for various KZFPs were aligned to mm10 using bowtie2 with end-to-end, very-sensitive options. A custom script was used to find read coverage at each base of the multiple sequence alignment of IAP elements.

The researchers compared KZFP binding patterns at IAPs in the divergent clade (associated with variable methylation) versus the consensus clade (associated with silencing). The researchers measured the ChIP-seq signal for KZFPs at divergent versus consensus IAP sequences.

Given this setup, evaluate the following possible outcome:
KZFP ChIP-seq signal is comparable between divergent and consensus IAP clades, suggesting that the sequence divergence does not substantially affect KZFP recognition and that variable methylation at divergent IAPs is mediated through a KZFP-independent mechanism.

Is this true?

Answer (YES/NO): NO